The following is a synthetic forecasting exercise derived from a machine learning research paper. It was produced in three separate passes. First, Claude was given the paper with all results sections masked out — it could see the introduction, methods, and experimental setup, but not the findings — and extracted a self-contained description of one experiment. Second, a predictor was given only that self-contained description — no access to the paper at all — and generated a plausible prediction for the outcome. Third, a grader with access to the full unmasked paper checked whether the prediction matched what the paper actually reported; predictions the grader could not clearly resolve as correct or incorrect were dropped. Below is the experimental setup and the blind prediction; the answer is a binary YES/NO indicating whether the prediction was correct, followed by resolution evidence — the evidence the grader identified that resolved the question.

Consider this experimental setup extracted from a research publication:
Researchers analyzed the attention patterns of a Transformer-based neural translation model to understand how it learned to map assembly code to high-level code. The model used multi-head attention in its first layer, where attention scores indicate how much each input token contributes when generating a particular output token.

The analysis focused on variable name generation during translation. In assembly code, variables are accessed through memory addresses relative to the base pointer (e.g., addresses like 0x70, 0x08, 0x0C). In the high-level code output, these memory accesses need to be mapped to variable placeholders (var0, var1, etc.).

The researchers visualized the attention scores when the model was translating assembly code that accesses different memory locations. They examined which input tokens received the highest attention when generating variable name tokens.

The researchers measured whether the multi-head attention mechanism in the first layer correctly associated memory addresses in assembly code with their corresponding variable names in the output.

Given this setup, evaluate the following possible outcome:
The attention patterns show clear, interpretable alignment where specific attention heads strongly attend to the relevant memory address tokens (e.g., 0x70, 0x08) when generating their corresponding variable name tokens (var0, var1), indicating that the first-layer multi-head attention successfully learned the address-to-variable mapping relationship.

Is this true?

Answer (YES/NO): YES